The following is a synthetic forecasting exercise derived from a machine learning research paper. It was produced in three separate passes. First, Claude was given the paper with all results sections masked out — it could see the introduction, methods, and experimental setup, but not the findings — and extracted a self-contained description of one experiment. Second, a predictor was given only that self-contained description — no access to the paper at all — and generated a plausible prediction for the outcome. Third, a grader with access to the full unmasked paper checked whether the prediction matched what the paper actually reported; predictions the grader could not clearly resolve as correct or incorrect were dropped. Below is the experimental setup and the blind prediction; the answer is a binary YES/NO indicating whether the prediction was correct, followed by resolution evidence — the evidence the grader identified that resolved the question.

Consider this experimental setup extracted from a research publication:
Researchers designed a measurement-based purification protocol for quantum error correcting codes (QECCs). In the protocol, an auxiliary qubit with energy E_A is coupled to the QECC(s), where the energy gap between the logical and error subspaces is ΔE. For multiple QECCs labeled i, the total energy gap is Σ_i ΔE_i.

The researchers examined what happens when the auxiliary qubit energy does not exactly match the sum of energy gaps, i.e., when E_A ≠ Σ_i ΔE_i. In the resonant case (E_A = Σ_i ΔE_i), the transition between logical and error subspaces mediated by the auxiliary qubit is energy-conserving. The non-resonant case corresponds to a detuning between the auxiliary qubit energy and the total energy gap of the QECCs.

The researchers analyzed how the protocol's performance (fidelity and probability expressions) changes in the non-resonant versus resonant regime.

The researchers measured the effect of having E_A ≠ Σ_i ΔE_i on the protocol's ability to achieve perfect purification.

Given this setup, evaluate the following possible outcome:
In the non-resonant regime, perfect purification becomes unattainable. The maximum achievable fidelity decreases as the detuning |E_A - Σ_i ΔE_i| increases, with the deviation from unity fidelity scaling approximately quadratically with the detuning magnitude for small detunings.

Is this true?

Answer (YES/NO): NO